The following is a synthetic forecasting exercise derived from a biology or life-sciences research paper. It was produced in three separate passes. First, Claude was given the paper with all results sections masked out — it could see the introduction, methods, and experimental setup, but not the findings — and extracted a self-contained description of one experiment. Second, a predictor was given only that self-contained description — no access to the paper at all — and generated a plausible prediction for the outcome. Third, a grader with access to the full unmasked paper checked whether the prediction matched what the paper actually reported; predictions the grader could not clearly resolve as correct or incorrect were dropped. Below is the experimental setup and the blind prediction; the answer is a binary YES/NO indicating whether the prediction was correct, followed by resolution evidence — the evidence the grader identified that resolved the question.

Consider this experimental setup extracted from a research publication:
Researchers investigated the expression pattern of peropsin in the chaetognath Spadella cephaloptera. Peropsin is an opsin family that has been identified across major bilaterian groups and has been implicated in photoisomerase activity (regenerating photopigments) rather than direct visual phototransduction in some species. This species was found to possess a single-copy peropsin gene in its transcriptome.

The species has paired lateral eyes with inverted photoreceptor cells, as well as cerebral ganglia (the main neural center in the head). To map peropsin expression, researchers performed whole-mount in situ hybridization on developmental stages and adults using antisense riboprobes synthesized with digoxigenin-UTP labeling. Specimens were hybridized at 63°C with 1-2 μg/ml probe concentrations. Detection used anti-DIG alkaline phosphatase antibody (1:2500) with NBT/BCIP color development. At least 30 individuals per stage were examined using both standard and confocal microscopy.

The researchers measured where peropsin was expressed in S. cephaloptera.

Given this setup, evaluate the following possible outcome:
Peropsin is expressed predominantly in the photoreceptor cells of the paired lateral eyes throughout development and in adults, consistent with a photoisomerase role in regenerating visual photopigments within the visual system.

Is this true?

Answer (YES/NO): NO